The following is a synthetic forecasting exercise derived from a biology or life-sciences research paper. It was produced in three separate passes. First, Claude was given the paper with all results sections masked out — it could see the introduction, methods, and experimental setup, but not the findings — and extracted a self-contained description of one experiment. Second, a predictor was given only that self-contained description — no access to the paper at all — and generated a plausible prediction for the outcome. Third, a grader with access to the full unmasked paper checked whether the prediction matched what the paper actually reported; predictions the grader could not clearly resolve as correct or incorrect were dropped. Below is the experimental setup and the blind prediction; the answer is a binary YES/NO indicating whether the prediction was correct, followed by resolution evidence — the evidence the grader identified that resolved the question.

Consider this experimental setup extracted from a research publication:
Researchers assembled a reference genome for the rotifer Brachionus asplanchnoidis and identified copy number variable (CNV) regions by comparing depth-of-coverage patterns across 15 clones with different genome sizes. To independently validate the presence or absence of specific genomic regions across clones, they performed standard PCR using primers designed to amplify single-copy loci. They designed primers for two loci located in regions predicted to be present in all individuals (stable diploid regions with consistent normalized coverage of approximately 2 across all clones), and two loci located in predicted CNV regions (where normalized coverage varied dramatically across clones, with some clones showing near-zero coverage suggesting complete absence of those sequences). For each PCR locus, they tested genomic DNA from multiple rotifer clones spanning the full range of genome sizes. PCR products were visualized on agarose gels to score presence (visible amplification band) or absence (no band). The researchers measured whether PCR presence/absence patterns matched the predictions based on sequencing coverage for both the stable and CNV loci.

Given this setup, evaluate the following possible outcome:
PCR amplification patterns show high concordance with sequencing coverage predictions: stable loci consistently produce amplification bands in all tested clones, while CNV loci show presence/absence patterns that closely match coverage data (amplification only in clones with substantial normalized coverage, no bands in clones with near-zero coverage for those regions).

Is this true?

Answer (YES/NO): YES